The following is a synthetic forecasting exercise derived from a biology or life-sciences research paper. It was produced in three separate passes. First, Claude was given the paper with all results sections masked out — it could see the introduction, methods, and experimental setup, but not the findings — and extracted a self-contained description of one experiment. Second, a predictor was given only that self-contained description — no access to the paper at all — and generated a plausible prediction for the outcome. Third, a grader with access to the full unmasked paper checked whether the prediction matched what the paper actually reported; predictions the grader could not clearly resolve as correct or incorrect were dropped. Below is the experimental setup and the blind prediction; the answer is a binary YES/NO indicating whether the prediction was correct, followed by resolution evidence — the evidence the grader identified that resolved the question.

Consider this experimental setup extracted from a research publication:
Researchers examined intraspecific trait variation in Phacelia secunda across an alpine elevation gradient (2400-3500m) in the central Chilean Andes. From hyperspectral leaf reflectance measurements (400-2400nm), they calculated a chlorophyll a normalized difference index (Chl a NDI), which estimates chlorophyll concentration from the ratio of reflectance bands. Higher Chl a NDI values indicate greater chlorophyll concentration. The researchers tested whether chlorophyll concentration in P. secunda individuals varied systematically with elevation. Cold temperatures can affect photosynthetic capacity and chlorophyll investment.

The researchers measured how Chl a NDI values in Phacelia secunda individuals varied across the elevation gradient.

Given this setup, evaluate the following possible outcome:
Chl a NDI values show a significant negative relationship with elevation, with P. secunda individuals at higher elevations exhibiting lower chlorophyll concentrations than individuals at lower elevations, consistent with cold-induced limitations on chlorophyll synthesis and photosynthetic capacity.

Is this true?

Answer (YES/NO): NO